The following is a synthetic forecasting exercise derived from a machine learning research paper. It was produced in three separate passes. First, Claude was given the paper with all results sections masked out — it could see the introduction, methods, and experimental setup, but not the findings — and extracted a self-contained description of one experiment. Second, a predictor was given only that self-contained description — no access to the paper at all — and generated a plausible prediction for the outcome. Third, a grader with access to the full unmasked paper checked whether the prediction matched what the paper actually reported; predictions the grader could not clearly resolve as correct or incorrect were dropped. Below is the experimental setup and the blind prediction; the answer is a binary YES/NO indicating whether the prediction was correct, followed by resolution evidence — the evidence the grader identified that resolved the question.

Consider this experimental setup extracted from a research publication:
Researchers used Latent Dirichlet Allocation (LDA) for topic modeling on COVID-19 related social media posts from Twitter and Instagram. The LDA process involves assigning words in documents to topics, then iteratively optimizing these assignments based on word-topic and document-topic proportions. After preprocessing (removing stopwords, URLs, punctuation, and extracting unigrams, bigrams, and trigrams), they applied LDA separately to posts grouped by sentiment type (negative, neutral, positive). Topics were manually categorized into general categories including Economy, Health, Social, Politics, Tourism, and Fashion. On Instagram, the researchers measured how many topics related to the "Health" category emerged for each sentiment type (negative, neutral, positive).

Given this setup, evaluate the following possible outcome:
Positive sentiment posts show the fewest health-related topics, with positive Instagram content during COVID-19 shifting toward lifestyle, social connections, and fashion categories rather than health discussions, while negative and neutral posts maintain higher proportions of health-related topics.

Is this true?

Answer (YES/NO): NO